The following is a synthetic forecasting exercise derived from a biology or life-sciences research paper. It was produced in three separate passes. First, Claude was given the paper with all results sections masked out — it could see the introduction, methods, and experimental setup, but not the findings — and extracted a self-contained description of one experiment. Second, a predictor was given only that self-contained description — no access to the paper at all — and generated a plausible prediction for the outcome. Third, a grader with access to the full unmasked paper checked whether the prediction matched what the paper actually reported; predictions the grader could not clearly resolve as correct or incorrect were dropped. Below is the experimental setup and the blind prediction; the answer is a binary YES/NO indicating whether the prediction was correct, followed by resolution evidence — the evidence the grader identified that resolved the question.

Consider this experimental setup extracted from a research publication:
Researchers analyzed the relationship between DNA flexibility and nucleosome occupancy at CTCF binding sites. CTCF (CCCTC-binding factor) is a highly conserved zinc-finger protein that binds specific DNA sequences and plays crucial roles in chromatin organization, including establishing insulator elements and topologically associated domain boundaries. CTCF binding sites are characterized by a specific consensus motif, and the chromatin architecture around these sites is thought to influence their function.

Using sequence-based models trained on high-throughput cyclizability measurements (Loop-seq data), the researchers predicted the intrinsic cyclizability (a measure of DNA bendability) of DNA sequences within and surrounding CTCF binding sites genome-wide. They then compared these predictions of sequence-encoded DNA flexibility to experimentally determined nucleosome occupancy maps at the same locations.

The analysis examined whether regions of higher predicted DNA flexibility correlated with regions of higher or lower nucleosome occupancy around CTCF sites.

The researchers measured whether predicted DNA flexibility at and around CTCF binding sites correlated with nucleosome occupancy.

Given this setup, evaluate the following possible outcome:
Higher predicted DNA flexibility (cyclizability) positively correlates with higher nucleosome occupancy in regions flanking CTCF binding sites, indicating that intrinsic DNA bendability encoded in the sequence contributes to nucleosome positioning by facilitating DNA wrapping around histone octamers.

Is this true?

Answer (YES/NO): YES